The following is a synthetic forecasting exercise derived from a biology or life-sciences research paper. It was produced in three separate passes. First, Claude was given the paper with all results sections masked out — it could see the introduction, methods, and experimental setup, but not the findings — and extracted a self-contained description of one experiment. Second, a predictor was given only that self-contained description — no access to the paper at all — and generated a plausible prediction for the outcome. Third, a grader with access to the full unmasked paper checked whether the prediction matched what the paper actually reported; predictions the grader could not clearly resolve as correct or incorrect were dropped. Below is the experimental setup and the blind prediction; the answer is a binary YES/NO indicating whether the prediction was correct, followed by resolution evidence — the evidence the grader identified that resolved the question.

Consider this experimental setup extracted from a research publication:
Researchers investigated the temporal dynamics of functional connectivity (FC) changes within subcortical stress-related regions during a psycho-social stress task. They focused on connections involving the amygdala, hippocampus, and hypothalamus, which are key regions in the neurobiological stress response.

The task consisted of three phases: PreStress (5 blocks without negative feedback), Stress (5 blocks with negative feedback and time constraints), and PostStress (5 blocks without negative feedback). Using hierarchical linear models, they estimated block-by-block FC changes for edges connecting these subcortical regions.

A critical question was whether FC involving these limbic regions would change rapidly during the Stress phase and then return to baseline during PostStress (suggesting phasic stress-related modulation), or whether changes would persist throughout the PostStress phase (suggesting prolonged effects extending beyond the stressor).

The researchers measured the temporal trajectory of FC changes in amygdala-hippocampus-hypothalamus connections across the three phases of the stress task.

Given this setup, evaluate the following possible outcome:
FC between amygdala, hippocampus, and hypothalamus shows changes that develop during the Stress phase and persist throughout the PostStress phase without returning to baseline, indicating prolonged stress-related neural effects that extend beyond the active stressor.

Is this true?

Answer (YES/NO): NO